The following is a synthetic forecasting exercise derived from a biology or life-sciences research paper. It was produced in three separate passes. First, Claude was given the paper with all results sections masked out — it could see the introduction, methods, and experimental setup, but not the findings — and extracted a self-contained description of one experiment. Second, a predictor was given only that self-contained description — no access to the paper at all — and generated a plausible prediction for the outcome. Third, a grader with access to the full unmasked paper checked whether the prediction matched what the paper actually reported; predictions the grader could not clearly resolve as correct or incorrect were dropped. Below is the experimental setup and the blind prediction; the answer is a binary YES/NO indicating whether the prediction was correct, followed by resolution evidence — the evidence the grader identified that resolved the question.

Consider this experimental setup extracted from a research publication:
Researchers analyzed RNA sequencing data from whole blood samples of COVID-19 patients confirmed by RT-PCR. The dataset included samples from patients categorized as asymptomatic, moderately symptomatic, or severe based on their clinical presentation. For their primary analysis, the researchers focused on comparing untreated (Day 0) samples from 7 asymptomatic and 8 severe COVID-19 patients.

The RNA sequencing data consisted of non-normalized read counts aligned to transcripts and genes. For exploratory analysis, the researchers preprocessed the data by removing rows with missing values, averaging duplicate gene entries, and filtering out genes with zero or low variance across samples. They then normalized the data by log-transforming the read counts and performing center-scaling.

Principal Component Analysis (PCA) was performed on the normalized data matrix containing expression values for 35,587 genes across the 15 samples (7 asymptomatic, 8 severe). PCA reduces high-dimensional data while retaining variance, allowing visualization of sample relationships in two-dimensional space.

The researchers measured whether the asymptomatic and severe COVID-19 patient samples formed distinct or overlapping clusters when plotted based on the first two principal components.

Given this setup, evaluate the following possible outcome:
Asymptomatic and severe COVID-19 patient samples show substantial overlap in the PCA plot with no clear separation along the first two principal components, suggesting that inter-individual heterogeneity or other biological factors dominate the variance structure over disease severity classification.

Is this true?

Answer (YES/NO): NO